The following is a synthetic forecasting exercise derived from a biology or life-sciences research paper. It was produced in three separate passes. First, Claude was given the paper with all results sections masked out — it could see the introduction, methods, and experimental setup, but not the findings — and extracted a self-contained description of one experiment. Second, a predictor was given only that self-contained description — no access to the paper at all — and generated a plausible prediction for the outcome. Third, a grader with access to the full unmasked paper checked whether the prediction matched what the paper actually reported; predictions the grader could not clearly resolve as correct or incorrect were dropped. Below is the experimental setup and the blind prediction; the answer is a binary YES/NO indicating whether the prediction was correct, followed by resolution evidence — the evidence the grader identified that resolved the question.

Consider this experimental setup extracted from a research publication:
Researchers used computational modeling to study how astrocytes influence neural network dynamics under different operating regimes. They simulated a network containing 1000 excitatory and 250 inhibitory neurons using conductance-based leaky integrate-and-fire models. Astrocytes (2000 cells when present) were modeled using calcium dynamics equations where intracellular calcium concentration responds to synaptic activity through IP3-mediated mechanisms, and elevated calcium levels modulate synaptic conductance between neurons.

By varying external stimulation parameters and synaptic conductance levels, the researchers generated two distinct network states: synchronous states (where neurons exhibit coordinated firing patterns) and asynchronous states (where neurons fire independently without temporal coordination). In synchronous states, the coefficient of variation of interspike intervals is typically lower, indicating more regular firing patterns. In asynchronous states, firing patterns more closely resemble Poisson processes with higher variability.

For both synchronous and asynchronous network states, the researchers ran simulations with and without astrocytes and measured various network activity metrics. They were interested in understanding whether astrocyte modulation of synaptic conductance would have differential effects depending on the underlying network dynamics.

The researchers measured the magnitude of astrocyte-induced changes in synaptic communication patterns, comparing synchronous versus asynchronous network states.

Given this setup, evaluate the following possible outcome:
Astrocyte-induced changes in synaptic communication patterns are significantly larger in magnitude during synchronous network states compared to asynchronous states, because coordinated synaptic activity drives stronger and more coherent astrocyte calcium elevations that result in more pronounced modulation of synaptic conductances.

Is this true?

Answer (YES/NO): YES